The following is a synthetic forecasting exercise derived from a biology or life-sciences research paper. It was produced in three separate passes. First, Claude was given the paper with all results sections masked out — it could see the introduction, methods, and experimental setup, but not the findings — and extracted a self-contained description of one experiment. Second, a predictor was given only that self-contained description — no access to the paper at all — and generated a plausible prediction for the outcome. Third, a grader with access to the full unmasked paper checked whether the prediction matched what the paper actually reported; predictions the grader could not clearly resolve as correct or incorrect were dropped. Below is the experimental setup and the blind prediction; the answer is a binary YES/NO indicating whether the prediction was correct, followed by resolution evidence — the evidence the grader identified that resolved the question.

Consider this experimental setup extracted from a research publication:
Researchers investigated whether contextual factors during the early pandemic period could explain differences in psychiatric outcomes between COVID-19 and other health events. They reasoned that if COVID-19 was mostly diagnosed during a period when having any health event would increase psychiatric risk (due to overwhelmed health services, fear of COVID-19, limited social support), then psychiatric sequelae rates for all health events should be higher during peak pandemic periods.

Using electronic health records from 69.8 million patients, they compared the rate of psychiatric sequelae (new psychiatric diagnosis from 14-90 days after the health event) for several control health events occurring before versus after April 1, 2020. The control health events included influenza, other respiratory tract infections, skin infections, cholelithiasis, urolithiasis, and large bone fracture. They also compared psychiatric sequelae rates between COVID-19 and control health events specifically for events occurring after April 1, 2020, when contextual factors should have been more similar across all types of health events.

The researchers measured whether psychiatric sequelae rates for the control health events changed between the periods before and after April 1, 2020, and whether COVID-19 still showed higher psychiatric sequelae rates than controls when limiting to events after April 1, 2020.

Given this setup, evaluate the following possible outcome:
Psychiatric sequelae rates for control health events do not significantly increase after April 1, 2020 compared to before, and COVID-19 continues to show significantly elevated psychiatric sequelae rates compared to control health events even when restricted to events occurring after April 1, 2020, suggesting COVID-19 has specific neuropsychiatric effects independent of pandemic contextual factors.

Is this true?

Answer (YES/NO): NO